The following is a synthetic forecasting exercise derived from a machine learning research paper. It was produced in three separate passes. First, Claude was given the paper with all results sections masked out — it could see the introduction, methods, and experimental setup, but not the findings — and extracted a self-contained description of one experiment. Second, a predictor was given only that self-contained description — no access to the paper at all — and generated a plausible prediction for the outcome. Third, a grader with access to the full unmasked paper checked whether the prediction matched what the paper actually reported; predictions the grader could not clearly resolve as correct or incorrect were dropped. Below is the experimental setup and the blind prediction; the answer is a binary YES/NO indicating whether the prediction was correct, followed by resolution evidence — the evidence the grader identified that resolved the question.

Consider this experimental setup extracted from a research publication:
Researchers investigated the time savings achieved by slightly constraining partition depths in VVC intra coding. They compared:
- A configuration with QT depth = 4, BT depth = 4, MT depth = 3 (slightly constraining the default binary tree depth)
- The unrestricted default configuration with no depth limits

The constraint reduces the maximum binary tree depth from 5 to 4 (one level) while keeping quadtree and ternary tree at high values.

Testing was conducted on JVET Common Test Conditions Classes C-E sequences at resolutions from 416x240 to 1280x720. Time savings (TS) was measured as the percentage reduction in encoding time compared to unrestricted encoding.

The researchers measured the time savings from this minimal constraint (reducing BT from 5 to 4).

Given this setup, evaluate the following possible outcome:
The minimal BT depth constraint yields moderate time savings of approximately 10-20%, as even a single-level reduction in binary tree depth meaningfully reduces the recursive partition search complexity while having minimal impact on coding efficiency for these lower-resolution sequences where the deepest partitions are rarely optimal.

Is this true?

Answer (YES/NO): NO